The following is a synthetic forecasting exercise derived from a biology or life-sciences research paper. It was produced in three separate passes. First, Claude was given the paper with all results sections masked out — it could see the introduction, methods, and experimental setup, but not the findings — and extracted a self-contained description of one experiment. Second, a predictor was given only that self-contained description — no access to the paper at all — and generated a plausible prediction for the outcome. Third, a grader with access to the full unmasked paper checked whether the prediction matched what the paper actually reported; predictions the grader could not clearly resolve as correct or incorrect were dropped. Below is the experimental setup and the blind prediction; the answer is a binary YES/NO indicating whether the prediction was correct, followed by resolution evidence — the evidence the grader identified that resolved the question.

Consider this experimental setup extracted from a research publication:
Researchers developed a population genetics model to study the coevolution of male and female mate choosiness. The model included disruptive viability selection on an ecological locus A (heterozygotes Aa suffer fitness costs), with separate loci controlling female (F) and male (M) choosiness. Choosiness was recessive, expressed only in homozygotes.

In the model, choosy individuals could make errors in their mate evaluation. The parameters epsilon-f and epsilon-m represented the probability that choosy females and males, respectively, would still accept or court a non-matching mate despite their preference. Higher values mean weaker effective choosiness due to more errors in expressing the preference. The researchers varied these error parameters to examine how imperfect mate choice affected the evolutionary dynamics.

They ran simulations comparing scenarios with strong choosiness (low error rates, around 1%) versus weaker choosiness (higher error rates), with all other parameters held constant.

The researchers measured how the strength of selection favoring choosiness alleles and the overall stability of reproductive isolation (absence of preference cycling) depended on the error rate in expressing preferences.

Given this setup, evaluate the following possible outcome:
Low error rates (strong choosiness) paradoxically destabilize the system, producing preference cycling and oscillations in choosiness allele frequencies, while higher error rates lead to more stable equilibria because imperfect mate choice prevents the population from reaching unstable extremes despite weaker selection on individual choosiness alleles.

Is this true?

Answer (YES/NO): NO